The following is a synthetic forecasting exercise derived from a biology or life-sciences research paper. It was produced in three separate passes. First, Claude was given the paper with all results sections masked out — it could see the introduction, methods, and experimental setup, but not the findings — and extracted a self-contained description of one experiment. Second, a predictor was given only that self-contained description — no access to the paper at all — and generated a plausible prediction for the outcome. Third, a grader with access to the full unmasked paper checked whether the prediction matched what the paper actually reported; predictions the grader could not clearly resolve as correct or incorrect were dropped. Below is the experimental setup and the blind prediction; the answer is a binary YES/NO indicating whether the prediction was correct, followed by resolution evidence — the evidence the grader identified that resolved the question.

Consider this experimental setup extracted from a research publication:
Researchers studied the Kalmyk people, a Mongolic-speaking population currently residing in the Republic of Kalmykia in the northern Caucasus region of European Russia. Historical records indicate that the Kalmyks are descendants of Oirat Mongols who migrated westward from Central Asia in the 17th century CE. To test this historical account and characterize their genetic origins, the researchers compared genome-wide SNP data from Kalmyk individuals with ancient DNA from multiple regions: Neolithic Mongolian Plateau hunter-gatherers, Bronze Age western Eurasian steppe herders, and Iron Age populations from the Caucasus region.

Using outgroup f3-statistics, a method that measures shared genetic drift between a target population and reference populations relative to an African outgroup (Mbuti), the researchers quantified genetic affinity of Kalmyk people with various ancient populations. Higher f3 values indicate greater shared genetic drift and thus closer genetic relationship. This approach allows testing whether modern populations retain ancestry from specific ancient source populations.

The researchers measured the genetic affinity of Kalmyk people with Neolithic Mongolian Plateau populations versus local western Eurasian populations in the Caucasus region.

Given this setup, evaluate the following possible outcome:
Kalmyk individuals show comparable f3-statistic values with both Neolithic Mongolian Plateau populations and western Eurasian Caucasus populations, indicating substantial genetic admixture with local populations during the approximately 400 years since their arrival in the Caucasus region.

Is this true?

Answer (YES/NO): NO